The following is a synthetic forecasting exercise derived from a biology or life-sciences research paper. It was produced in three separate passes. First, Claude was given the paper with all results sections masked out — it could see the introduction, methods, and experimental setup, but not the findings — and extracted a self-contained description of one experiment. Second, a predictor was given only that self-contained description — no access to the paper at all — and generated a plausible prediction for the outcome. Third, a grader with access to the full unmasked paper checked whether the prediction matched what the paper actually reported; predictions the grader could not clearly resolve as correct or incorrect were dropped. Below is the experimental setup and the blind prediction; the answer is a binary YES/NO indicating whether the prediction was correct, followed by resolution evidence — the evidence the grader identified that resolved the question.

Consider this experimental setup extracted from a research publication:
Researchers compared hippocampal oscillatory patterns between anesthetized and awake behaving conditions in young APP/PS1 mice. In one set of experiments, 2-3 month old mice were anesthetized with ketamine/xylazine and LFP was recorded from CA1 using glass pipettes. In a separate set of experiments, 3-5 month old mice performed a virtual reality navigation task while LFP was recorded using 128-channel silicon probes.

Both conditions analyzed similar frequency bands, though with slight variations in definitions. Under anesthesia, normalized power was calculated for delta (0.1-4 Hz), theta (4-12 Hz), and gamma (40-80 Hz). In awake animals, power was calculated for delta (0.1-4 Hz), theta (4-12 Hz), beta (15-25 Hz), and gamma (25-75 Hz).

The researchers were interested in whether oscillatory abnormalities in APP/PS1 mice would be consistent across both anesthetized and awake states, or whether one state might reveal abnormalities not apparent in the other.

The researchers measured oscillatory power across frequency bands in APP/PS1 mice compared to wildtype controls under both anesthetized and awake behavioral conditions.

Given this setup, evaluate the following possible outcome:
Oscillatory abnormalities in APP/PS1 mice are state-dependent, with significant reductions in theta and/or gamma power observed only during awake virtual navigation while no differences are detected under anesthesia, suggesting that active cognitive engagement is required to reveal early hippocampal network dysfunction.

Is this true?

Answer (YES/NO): NO